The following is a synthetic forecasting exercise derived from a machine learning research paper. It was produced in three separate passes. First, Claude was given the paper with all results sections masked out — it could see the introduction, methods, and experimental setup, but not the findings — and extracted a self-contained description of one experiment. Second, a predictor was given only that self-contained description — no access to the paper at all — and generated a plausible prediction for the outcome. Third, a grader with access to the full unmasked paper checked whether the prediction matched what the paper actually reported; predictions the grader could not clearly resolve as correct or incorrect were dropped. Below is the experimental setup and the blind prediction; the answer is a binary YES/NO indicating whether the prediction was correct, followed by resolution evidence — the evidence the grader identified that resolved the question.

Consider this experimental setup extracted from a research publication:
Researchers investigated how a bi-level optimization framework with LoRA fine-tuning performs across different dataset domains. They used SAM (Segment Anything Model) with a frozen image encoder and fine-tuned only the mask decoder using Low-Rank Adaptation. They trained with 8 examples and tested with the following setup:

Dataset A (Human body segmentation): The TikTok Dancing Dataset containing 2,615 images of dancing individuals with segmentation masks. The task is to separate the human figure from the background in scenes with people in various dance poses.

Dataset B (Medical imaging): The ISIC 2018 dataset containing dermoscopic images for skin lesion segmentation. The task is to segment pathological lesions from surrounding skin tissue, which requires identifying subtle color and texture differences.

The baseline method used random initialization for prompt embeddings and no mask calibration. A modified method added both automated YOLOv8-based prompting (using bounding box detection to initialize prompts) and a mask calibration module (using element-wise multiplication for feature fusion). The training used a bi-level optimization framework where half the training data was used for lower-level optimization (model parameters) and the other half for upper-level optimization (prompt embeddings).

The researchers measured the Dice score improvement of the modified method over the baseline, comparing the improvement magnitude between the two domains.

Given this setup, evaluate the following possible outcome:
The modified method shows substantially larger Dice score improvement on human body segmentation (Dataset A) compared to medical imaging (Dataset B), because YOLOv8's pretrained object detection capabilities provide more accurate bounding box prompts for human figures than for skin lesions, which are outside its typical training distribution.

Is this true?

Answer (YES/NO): NO